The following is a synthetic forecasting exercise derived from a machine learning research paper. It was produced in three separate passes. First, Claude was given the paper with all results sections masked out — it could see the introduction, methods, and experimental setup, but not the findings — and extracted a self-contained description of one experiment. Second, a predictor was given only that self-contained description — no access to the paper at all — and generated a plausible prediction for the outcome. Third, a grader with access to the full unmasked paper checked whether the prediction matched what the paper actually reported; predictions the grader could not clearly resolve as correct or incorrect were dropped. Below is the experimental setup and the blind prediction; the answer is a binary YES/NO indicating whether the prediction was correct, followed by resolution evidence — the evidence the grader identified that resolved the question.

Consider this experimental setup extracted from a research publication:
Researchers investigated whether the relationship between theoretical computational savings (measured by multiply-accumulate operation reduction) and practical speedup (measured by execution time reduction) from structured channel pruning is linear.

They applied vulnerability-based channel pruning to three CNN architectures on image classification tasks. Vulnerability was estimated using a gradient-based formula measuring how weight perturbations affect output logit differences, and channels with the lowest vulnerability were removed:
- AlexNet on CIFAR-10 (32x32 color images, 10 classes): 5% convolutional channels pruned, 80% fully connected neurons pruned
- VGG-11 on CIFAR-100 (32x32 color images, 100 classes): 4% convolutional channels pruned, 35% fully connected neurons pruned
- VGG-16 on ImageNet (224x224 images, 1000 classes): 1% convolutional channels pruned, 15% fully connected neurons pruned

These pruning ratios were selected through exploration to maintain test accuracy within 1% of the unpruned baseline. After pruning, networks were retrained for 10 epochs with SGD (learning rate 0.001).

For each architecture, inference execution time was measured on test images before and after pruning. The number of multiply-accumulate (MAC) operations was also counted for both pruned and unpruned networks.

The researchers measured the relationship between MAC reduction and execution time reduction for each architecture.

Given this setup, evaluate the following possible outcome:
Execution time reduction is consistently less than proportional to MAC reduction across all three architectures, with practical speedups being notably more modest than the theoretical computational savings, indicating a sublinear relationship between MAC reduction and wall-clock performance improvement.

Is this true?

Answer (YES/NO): YES